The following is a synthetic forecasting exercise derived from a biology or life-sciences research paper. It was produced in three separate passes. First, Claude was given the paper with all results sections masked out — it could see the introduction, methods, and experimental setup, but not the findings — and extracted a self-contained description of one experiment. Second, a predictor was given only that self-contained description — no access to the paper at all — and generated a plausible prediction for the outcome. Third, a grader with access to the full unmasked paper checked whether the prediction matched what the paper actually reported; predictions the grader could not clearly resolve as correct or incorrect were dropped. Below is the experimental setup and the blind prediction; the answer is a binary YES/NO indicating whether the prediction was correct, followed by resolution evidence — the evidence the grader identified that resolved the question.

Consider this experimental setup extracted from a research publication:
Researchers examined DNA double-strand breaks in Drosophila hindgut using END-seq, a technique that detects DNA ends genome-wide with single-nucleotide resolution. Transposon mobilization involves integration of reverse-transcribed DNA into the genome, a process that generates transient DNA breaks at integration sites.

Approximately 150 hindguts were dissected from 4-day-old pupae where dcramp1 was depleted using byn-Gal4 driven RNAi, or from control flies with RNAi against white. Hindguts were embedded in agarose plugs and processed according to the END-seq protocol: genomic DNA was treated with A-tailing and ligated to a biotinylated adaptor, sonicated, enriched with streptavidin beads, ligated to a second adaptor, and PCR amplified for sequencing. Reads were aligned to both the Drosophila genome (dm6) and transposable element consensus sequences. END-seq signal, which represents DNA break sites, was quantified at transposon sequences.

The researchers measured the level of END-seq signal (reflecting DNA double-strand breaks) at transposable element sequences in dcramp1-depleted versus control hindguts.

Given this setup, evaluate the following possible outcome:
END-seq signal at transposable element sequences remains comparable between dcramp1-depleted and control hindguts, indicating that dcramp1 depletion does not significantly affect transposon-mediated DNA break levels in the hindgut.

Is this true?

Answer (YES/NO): NO